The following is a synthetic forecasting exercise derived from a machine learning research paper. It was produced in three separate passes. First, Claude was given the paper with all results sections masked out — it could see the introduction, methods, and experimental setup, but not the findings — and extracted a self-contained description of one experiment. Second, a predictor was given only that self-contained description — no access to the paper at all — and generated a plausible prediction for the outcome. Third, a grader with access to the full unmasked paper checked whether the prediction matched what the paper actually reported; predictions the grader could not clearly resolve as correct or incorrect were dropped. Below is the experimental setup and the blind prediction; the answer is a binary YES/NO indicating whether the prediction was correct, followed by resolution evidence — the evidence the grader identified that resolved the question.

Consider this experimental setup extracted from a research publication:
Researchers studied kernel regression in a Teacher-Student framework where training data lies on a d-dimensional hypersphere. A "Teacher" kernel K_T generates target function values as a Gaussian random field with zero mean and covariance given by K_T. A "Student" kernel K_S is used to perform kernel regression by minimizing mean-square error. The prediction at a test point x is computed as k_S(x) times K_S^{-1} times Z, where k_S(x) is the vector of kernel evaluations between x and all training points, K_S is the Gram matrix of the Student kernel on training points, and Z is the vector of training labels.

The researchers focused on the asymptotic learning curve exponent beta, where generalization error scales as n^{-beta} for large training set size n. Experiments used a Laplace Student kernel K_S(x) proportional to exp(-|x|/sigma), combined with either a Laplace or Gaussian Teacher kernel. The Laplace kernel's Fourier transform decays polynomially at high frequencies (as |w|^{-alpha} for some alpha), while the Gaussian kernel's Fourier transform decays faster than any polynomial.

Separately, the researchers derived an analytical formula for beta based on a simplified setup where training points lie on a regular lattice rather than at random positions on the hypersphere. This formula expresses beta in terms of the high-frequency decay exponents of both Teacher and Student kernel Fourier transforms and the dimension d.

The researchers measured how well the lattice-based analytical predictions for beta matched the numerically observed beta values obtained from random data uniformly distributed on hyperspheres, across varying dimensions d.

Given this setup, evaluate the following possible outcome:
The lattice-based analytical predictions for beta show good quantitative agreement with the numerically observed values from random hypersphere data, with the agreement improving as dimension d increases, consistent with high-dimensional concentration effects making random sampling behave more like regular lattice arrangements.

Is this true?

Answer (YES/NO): NO